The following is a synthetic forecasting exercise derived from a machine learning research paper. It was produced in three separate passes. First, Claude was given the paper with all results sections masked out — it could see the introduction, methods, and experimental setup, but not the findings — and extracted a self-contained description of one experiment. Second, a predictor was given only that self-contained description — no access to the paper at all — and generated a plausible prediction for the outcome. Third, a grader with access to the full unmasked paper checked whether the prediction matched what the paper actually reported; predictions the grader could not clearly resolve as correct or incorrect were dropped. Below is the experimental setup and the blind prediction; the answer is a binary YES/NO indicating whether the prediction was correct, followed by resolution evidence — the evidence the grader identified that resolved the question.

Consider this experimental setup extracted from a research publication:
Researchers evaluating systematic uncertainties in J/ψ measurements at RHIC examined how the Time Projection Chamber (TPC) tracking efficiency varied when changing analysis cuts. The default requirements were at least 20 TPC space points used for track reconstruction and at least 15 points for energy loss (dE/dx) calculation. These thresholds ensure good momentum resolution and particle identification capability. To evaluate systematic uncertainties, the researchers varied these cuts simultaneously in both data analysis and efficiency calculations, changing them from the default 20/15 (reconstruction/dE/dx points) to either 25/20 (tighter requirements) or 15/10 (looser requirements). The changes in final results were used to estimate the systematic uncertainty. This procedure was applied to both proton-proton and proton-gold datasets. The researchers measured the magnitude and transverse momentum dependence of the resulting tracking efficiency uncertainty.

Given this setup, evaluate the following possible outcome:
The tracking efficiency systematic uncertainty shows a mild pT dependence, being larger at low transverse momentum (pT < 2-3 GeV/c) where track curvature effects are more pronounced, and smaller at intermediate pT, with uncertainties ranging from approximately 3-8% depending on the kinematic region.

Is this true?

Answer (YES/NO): NO